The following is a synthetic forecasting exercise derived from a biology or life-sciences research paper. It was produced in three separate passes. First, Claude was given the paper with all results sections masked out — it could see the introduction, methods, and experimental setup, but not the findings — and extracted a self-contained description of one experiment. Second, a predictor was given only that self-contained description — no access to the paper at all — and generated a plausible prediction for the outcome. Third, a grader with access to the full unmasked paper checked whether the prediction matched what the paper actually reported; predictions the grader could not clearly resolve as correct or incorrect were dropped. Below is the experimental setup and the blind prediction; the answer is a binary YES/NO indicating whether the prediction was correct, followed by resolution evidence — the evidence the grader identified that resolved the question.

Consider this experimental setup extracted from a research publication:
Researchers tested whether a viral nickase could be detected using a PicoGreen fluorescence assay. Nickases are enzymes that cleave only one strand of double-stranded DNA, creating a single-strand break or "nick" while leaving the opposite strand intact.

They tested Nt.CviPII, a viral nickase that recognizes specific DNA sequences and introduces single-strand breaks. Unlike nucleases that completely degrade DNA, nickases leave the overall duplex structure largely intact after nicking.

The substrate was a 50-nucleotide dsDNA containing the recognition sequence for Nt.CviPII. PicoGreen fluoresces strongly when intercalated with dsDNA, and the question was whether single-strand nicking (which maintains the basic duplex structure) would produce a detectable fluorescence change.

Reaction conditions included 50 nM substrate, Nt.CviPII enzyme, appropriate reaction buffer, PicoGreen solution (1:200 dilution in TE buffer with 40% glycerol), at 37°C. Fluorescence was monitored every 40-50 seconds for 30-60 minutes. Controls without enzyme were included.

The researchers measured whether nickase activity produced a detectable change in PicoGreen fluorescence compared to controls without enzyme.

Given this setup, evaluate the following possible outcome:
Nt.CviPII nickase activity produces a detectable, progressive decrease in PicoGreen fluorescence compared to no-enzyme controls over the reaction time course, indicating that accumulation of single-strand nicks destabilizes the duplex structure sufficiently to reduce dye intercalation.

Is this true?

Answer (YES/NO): NO